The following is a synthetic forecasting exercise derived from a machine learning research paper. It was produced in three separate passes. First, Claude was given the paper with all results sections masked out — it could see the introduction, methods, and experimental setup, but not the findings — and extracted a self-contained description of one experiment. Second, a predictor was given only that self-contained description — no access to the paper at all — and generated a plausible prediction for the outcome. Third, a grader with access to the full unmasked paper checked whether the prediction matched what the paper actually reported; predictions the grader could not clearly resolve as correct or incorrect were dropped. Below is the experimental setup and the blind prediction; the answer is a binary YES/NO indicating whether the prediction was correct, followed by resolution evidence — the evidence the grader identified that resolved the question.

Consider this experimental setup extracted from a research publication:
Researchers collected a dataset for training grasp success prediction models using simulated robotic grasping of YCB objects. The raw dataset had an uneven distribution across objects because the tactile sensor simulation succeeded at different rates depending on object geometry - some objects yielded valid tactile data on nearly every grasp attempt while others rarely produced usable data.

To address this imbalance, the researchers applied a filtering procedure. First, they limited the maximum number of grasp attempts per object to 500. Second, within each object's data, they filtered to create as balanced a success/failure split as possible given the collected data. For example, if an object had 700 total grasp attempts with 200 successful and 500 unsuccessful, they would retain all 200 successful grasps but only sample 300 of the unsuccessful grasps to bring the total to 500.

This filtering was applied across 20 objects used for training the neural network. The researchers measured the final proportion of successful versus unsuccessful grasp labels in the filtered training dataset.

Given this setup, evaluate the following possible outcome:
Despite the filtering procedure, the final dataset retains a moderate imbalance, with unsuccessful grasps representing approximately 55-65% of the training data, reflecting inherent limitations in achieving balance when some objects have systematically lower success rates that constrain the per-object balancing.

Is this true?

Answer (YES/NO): NO